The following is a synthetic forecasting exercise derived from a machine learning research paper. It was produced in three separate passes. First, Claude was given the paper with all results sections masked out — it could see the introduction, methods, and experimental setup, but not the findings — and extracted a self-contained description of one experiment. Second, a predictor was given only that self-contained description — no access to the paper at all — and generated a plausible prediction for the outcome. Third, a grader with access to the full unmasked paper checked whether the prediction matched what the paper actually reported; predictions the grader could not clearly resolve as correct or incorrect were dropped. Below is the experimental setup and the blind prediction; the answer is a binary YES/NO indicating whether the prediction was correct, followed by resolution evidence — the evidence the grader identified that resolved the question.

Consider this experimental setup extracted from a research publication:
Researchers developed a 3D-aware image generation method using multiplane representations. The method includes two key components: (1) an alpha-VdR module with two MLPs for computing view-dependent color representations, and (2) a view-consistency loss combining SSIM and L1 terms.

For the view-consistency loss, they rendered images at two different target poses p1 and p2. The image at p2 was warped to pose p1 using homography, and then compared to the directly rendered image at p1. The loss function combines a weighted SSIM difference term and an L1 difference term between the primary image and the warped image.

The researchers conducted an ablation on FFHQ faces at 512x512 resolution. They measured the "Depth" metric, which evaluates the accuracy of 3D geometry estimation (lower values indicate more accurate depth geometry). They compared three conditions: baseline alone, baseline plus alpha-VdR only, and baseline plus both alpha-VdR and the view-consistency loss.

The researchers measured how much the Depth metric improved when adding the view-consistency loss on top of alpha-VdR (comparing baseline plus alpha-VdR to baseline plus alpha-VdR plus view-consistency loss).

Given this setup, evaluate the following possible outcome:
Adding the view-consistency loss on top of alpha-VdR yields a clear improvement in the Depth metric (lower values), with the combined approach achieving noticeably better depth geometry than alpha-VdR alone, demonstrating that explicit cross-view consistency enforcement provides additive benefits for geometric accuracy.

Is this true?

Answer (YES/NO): NO